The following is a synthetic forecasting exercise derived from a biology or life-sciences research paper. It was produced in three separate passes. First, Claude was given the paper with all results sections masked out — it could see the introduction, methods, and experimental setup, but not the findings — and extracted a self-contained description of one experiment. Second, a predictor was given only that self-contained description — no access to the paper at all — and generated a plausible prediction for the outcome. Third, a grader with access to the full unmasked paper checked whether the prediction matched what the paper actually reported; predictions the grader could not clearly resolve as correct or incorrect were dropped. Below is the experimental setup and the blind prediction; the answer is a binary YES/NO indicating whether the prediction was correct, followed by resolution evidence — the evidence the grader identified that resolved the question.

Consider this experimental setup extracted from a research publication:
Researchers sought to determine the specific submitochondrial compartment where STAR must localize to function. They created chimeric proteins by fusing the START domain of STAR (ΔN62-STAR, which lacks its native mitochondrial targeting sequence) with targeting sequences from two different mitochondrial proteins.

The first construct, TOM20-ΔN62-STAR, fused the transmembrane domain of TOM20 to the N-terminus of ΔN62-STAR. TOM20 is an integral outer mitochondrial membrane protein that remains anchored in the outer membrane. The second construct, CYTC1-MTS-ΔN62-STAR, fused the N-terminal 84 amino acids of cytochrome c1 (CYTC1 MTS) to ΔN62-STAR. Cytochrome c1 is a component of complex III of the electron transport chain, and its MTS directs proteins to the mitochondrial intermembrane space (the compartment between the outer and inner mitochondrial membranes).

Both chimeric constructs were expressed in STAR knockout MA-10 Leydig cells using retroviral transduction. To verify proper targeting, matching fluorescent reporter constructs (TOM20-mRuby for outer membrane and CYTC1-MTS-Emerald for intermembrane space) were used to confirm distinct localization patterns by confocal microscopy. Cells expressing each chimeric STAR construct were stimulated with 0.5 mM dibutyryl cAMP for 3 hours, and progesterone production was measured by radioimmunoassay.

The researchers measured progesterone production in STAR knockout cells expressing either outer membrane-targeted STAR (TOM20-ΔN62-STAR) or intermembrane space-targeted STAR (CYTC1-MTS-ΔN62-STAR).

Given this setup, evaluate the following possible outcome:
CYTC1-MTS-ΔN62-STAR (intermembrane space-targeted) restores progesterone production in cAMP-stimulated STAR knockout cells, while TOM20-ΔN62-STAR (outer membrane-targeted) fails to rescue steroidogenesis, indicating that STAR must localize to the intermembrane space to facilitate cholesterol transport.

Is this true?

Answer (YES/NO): YES